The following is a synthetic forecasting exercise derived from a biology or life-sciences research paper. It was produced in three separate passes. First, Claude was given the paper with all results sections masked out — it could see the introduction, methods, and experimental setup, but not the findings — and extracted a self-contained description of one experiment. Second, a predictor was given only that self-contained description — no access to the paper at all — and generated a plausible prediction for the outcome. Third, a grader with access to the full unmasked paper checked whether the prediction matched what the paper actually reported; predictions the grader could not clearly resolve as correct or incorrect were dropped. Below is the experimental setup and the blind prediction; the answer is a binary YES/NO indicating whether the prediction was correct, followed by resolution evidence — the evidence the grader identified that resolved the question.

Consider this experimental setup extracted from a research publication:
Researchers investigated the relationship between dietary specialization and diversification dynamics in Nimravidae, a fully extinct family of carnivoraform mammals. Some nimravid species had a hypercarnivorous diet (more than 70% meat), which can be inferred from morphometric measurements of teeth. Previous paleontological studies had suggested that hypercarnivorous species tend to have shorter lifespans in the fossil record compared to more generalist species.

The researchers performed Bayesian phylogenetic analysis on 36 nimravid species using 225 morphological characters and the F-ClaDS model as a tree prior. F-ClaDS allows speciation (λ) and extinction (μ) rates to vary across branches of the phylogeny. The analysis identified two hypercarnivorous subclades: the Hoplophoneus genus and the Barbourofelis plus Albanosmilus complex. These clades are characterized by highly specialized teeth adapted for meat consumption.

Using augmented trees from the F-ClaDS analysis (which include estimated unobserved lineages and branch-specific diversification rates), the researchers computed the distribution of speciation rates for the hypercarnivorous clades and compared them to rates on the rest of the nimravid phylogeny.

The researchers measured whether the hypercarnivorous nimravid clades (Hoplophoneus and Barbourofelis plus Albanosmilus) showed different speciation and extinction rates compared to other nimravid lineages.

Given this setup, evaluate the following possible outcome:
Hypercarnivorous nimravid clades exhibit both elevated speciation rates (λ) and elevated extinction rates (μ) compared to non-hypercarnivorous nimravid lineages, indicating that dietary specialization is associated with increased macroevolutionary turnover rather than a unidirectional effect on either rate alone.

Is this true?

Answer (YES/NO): YES